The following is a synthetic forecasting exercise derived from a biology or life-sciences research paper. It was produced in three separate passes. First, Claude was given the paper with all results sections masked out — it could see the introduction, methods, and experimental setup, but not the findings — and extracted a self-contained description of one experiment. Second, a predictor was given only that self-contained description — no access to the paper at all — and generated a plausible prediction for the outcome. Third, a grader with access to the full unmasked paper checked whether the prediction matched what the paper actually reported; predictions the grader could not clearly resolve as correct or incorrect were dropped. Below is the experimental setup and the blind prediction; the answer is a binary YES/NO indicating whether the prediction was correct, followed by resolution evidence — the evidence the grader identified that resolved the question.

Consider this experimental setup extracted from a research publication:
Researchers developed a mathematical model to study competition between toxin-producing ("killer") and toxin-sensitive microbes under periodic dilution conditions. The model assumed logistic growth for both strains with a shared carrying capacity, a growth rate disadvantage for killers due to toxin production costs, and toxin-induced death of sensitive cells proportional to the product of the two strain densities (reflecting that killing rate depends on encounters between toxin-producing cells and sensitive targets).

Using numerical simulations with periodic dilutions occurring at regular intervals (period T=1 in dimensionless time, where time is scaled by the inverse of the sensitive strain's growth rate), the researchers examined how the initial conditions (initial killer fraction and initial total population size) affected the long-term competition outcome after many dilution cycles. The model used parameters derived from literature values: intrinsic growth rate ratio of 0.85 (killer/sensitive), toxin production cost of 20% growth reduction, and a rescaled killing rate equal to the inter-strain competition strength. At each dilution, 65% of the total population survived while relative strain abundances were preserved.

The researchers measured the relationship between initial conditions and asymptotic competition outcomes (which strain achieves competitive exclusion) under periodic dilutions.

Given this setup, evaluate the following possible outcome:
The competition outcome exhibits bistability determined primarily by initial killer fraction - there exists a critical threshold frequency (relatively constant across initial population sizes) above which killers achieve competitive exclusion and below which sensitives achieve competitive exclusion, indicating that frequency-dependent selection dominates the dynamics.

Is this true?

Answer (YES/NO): NO